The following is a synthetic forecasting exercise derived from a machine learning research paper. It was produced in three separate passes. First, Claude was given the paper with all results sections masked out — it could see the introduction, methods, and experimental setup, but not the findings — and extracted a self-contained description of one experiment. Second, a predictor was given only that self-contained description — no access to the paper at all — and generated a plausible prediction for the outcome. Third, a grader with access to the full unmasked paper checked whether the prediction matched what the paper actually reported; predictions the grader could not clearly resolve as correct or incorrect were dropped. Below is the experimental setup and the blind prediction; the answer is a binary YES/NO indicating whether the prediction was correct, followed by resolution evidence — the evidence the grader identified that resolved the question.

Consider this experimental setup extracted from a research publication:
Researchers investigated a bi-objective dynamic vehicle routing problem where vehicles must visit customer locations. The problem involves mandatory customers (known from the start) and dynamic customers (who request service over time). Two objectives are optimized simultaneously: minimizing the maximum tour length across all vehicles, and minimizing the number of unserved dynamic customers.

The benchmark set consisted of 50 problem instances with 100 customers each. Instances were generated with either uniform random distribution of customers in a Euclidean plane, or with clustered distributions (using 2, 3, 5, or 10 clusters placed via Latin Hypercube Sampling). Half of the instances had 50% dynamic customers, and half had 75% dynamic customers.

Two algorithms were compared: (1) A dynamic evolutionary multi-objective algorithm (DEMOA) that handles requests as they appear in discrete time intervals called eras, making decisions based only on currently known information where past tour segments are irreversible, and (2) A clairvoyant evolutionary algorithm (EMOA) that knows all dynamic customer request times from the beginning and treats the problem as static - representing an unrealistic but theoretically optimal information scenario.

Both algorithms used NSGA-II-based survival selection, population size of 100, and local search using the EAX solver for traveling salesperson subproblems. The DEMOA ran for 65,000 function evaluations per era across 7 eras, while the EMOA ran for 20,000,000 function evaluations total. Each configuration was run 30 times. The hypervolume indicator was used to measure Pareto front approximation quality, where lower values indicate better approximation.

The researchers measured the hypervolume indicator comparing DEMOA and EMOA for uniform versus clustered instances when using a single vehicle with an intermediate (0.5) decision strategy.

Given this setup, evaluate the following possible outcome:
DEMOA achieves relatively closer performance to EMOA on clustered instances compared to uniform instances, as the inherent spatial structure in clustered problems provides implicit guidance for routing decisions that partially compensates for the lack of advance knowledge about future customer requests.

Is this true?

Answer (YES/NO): NO